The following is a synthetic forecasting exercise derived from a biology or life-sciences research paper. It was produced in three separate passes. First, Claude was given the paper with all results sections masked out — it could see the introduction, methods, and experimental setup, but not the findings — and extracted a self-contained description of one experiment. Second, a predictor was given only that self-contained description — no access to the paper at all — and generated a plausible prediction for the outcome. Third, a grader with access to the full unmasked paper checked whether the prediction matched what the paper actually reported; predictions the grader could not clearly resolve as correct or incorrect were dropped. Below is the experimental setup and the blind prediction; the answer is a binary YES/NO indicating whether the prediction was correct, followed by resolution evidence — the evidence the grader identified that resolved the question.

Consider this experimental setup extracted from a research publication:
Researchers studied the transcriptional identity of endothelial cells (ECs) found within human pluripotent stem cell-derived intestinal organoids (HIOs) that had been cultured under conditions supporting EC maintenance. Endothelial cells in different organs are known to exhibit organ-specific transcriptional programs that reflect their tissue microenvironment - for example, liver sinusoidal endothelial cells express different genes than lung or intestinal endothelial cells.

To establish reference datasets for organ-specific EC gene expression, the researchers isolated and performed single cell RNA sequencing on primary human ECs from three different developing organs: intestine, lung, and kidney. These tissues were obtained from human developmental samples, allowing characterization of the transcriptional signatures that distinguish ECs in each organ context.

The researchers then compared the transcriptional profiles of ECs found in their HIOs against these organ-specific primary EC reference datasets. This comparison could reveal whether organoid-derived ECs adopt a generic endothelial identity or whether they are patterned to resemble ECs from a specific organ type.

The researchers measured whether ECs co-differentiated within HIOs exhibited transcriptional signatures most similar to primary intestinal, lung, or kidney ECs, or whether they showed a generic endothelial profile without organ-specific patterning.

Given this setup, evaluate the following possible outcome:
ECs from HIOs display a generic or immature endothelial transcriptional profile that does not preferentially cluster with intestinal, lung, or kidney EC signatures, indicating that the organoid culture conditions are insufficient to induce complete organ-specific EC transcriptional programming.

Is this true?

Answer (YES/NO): NO